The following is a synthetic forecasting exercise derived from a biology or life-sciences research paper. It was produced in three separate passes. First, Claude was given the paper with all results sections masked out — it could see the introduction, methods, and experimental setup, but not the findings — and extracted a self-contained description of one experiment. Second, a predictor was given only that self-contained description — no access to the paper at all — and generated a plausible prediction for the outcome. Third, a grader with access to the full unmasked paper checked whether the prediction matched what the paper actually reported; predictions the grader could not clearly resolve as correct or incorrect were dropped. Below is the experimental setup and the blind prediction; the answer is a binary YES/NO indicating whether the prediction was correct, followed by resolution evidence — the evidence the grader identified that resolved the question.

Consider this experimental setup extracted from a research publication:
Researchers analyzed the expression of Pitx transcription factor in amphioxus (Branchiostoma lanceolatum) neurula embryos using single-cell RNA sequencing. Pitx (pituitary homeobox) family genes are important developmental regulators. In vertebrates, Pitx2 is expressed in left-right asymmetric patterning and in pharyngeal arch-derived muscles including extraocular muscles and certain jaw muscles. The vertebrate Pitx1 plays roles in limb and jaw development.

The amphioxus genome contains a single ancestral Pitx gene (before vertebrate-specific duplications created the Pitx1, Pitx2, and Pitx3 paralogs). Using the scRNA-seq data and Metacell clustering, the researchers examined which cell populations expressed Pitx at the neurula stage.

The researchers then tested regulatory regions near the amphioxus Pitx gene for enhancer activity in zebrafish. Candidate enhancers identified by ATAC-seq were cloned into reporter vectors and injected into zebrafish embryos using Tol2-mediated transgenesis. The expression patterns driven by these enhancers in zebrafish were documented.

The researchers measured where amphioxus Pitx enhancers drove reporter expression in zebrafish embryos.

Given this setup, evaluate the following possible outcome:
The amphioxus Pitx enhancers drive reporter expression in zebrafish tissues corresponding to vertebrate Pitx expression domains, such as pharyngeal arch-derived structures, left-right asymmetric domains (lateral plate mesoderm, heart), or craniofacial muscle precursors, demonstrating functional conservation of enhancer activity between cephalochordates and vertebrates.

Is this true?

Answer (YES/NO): NO